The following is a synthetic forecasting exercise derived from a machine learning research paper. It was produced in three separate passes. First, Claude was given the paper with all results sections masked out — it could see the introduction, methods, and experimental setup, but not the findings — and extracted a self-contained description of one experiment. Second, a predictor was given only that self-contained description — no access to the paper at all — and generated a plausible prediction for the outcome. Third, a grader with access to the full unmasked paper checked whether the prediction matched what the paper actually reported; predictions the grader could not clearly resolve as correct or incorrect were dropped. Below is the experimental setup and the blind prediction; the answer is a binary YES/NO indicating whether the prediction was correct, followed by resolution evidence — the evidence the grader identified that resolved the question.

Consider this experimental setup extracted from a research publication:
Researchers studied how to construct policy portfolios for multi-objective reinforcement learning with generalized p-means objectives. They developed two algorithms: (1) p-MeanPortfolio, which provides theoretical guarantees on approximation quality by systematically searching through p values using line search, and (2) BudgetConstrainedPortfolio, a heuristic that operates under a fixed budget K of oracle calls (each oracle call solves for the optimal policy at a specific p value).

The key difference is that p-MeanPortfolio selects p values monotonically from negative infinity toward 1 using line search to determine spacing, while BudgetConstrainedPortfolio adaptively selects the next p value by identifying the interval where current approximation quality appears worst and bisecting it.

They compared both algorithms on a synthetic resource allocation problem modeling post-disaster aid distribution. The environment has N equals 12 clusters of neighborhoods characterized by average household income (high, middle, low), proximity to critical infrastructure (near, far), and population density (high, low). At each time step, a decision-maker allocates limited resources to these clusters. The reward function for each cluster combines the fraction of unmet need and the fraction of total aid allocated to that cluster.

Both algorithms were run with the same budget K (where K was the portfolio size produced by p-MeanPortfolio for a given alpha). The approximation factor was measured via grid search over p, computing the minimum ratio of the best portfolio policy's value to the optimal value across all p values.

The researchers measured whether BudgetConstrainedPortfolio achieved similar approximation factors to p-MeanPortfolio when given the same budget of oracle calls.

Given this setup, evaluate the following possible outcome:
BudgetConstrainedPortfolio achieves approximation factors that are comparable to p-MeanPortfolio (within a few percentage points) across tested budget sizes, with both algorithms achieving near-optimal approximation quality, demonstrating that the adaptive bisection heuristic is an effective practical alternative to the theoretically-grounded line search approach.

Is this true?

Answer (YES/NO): NO